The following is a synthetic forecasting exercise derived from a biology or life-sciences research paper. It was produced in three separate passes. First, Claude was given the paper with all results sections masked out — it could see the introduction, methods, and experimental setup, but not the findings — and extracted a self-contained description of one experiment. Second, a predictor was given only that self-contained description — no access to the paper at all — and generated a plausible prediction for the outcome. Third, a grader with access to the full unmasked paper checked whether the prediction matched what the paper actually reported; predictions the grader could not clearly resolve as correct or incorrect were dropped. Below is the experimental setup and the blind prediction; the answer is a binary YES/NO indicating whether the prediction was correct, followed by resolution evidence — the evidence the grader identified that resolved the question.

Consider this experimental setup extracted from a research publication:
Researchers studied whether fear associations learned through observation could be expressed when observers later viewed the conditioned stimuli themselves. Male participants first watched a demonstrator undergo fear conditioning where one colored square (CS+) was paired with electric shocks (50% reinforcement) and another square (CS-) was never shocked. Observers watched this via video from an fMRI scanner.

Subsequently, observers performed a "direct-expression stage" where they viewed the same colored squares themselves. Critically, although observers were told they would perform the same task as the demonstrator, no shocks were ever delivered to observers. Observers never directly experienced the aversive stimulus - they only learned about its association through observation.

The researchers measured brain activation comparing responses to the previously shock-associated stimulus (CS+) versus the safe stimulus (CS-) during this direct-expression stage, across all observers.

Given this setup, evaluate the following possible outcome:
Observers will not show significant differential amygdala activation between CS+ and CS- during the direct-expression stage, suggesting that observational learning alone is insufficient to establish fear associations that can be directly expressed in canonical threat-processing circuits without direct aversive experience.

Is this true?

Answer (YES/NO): NO